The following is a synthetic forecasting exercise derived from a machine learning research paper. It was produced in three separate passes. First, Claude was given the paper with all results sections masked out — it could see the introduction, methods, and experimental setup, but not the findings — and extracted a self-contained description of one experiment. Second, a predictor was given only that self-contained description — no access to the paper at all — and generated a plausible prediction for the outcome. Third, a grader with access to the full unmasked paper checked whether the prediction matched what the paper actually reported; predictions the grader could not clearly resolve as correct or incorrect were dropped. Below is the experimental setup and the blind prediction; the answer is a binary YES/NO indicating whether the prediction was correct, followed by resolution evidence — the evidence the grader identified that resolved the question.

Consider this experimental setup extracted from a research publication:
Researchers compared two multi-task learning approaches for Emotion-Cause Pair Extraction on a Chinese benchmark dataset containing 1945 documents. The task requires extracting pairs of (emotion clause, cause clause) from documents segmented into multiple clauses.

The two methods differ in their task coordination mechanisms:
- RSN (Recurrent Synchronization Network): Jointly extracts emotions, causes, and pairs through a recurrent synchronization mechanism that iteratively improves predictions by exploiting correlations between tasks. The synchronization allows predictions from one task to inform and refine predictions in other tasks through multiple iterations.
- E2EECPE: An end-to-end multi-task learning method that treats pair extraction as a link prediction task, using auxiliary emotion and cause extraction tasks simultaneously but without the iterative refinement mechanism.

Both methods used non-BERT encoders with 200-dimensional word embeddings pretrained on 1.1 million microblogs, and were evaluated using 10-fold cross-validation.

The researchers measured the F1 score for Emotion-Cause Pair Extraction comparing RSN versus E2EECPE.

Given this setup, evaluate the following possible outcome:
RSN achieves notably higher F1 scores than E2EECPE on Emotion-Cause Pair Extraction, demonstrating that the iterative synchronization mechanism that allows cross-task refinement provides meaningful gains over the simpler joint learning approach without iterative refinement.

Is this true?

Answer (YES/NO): YES